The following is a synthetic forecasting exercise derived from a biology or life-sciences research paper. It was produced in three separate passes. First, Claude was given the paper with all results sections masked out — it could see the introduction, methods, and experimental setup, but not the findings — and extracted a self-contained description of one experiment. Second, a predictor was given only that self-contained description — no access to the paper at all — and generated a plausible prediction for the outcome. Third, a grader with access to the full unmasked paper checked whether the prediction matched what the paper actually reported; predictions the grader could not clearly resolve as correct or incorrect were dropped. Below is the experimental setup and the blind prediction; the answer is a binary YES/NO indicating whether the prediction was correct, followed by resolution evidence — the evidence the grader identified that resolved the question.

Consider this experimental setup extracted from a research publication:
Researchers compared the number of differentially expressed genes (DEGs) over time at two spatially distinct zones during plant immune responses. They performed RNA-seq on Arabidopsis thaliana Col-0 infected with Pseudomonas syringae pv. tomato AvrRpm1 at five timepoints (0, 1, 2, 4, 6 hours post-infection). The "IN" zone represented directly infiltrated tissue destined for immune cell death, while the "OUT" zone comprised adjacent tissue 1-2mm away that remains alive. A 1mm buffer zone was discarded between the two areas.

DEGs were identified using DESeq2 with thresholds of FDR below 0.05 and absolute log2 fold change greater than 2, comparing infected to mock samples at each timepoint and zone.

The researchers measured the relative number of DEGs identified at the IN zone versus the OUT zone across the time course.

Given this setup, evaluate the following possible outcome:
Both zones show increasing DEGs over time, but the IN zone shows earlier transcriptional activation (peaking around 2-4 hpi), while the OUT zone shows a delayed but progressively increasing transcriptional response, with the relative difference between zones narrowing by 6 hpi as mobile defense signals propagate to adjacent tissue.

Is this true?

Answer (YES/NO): NO